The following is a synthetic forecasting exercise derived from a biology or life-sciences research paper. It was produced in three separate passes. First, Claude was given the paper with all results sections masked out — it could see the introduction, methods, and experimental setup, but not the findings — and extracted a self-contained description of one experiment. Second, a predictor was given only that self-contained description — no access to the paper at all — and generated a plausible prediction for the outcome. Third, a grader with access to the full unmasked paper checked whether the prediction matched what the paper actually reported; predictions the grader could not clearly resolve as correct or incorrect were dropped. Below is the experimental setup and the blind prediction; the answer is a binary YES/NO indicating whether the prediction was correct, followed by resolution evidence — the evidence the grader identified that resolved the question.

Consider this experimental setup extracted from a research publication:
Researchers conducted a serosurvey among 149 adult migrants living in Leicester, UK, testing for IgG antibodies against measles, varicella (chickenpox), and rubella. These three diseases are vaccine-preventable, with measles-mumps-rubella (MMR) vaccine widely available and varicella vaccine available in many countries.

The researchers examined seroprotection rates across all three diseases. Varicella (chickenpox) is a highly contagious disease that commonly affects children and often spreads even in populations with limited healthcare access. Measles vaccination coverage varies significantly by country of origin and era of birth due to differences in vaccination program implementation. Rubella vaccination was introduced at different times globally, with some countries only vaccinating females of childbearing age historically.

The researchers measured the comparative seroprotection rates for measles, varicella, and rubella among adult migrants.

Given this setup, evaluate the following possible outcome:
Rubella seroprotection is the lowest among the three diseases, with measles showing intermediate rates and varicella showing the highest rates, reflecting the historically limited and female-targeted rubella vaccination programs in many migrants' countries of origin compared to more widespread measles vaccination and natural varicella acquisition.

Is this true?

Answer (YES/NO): NO